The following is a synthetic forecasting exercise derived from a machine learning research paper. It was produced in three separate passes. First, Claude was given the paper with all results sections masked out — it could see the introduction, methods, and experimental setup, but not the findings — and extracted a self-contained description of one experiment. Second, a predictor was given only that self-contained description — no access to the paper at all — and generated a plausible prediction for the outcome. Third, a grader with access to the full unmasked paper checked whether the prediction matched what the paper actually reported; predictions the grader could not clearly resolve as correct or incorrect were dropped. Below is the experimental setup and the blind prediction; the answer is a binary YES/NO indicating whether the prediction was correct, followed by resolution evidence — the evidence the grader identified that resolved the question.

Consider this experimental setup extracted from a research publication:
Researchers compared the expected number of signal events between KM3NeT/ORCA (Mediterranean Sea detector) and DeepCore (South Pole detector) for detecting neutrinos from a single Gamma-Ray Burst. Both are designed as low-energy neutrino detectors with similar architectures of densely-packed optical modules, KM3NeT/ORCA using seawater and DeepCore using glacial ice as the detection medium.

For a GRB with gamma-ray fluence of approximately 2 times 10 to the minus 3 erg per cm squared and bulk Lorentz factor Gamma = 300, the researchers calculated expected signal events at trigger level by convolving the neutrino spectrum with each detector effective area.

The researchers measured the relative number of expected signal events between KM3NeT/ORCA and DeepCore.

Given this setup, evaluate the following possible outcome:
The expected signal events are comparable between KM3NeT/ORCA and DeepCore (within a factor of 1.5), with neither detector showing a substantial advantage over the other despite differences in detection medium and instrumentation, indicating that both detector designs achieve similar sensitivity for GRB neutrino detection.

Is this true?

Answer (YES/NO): YES